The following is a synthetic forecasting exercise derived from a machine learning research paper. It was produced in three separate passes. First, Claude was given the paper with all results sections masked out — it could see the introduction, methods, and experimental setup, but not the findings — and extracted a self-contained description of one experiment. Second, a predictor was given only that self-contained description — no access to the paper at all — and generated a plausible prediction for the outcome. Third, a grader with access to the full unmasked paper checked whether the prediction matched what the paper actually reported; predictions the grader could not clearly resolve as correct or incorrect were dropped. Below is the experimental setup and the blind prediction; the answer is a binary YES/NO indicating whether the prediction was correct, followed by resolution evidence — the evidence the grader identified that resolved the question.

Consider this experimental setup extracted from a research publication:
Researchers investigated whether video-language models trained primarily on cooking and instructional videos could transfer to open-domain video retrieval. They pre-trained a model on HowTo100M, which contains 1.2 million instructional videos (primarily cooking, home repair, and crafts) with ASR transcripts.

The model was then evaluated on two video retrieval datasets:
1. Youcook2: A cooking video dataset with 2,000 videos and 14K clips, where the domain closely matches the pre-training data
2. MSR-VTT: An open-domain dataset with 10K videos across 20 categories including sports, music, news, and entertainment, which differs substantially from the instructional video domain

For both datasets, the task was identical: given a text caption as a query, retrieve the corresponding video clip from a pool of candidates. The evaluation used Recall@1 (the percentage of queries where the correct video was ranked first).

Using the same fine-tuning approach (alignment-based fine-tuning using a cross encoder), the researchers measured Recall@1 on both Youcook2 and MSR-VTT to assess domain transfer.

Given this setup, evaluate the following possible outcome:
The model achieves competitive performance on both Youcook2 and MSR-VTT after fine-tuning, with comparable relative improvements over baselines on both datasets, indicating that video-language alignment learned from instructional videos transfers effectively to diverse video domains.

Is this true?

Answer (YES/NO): NO